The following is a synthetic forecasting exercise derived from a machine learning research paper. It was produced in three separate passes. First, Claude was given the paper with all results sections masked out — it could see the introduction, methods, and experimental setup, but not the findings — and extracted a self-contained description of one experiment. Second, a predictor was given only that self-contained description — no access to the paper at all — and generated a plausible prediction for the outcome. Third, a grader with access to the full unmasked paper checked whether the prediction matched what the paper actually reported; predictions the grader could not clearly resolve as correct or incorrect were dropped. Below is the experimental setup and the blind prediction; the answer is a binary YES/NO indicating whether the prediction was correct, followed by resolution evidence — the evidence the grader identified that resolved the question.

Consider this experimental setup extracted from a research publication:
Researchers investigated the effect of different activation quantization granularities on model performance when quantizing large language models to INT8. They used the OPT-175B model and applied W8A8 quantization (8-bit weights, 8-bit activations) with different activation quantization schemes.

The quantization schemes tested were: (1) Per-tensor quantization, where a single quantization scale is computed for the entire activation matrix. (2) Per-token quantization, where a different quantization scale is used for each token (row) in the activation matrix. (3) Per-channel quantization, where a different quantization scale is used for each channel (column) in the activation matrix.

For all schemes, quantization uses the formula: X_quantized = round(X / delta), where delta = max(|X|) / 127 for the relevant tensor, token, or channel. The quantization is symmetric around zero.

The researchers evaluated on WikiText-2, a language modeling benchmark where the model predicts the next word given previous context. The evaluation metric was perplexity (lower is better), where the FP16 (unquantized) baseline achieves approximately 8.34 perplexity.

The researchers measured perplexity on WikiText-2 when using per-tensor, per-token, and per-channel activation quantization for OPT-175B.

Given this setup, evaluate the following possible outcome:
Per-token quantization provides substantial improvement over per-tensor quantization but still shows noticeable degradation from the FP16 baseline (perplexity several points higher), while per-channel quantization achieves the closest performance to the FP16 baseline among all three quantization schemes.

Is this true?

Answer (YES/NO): NO